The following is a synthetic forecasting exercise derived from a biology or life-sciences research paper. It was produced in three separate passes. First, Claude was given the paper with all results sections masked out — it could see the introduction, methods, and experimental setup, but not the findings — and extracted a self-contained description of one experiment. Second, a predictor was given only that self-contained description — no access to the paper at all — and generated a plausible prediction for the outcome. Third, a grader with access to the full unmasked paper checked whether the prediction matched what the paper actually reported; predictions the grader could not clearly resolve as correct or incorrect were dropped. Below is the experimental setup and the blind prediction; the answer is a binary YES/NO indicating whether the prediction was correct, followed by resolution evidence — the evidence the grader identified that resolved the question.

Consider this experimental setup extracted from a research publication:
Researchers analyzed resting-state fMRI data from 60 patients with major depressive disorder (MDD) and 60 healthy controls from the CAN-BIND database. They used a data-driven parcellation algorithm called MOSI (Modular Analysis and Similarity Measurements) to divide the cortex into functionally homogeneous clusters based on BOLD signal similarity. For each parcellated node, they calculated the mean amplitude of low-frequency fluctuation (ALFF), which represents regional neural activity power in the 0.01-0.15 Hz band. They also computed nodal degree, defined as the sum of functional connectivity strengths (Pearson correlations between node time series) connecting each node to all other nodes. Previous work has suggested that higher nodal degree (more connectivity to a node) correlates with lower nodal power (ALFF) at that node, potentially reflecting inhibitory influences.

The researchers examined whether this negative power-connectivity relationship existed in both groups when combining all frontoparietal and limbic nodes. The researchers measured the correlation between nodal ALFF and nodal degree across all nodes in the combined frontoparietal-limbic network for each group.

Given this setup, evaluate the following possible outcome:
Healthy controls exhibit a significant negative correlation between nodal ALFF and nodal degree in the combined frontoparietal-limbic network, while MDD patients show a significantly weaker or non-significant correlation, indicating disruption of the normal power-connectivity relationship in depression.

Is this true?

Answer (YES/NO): NO